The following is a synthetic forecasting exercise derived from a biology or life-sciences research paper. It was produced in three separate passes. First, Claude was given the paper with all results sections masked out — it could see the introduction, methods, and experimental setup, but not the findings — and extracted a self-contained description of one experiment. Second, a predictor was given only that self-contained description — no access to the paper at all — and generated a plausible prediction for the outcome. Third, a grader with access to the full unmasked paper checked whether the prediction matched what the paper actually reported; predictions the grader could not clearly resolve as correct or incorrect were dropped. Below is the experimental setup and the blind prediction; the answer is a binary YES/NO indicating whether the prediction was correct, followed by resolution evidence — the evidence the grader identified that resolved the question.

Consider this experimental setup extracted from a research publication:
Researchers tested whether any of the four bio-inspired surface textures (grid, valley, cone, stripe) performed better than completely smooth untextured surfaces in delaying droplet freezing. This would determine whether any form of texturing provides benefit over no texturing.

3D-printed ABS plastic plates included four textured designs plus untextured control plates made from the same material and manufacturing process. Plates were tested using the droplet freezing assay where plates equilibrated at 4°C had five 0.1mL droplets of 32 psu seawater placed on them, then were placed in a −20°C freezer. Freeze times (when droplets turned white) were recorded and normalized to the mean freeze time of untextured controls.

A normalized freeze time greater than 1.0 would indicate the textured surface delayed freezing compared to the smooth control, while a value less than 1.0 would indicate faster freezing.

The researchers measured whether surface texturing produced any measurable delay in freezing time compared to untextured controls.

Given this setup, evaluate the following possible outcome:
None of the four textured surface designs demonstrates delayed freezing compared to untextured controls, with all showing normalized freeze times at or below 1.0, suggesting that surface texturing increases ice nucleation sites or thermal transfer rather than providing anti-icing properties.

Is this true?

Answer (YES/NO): NO